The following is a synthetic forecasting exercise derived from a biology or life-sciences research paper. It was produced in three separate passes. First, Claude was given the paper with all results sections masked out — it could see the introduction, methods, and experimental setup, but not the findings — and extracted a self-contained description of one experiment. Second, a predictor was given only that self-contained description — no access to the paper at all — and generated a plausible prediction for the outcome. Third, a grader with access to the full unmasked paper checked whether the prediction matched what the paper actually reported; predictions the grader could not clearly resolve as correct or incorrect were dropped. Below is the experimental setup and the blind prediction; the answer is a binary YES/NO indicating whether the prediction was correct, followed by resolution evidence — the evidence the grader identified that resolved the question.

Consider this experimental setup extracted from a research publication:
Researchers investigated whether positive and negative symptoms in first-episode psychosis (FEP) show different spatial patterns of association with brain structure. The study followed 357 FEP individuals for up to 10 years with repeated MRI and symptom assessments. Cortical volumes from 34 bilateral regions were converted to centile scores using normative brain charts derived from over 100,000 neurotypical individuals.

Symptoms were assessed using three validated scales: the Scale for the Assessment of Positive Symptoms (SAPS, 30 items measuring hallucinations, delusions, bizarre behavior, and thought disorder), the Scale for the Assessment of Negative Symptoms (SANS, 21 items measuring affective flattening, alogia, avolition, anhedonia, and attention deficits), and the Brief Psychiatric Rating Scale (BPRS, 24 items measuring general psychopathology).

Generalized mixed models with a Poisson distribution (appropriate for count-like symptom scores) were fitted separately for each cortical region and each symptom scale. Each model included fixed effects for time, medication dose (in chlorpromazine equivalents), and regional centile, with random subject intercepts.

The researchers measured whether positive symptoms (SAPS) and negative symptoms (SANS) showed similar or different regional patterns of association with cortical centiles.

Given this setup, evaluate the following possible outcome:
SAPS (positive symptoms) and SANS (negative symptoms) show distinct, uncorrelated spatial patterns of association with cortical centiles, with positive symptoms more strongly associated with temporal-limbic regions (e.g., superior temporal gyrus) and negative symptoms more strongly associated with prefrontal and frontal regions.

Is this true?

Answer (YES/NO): NO